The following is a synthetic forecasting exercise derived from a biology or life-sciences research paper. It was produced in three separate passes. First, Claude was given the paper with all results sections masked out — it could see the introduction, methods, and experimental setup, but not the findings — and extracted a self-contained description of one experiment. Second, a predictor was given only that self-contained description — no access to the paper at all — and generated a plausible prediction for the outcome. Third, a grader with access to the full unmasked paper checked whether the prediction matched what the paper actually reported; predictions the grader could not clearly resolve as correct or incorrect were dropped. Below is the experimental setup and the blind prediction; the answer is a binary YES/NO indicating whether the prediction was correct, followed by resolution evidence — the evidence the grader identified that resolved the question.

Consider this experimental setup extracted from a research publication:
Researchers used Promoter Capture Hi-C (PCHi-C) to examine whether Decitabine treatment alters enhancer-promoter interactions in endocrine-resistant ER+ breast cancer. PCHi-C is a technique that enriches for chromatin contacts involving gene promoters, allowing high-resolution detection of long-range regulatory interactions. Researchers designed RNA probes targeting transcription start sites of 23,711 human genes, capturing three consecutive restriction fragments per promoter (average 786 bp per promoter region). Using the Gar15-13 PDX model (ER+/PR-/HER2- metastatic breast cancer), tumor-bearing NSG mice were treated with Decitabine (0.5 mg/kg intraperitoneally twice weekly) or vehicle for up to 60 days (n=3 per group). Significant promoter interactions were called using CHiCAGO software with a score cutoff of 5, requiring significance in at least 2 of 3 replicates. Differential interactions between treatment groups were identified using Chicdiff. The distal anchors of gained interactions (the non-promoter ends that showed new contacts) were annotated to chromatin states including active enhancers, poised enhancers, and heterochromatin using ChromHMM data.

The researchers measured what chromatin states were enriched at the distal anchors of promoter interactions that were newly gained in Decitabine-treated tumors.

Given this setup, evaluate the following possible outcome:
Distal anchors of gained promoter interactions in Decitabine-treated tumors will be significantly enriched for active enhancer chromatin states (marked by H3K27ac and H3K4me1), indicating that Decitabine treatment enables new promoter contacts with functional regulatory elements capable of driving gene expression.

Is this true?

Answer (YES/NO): YES